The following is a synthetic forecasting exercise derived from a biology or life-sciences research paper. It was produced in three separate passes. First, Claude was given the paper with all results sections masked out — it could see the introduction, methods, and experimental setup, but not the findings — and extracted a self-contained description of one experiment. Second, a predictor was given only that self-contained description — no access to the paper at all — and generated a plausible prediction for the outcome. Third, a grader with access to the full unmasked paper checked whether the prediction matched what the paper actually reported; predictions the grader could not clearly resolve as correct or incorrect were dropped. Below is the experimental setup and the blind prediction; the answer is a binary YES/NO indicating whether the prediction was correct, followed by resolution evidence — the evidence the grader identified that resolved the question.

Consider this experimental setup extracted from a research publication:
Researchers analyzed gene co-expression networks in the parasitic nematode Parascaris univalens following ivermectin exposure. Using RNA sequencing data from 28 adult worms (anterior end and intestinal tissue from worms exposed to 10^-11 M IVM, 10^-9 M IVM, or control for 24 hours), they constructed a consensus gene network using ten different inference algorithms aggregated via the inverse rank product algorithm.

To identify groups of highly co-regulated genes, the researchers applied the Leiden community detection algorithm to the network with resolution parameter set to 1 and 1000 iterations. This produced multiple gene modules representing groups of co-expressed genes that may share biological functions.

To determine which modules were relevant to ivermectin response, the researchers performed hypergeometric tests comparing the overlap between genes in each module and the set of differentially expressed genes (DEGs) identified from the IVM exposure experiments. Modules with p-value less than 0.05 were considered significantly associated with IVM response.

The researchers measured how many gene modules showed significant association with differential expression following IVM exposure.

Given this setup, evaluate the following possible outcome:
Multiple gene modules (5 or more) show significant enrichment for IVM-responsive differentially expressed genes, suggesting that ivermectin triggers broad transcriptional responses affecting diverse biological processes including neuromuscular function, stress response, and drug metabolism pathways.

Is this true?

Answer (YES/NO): YES